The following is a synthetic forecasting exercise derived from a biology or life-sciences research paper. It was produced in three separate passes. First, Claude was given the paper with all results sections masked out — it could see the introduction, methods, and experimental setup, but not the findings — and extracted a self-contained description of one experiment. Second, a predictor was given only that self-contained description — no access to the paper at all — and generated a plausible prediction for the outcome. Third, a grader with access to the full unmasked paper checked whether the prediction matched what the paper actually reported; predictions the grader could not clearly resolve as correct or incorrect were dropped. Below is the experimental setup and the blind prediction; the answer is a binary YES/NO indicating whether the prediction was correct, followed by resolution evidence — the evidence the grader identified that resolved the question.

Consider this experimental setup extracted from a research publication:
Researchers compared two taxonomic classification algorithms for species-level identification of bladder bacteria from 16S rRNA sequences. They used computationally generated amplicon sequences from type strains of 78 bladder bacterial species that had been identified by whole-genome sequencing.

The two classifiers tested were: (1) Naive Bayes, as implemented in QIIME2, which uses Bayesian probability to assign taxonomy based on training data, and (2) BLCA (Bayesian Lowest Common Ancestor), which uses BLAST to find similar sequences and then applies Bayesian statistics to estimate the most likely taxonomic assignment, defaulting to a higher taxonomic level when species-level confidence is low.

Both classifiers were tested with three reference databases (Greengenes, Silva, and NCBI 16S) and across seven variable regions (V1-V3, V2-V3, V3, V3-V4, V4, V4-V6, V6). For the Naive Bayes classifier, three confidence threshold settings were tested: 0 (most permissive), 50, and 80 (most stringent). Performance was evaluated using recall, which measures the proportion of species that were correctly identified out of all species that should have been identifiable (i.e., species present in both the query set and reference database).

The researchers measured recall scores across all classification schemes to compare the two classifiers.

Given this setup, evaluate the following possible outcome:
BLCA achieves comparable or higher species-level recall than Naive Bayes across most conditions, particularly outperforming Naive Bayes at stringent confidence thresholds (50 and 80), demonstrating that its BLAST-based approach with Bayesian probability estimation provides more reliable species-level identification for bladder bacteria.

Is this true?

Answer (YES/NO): NO